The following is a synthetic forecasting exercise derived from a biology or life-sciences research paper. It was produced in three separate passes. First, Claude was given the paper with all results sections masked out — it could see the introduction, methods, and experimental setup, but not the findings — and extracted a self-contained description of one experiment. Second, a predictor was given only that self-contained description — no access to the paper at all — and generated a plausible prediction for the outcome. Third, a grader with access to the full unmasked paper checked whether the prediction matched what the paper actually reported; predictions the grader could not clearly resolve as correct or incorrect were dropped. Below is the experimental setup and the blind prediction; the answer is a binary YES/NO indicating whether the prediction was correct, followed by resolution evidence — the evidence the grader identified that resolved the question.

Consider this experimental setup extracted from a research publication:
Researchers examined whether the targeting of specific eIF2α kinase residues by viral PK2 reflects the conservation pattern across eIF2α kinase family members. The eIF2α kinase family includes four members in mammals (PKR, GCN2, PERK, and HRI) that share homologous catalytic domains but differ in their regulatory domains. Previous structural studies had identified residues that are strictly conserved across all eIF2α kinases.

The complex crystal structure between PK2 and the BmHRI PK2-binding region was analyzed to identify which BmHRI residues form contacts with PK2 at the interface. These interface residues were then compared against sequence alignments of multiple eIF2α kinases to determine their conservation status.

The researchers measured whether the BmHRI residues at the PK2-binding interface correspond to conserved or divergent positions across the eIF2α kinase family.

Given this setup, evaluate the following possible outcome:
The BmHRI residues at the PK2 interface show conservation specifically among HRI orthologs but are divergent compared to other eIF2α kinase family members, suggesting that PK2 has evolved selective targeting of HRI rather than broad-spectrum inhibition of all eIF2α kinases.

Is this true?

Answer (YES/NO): NO